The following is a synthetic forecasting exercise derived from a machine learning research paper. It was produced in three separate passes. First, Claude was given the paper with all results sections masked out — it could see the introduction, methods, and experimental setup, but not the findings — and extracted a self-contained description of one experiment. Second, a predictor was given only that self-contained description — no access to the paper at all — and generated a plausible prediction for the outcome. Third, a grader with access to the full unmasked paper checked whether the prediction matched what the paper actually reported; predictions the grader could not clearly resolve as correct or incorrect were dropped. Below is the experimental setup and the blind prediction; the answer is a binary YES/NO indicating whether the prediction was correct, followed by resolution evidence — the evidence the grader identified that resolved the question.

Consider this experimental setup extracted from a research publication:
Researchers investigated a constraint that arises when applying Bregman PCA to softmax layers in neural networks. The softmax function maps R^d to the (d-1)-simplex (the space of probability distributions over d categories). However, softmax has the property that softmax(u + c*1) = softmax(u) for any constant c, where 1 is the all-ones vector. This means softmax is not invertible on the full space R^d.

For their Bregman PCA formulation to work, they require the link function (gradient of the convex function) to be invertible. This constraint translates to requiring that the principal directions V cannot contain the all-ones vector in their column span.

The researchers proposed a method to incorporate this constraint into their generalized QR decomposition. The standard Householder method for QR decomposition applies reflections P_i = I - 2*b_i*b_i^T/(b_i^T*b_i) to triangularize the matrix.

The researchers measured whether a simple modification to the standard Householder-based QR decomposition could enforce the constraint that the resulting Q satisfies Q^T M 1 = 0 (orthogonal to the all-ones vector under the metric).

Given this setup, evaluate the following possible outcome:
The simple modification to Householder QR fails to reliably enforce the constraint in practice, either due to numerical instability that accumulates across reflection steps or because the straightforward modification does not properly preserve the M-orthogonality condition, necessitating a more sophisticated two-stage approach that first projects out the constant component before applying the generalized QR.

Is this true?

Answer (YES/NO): NO